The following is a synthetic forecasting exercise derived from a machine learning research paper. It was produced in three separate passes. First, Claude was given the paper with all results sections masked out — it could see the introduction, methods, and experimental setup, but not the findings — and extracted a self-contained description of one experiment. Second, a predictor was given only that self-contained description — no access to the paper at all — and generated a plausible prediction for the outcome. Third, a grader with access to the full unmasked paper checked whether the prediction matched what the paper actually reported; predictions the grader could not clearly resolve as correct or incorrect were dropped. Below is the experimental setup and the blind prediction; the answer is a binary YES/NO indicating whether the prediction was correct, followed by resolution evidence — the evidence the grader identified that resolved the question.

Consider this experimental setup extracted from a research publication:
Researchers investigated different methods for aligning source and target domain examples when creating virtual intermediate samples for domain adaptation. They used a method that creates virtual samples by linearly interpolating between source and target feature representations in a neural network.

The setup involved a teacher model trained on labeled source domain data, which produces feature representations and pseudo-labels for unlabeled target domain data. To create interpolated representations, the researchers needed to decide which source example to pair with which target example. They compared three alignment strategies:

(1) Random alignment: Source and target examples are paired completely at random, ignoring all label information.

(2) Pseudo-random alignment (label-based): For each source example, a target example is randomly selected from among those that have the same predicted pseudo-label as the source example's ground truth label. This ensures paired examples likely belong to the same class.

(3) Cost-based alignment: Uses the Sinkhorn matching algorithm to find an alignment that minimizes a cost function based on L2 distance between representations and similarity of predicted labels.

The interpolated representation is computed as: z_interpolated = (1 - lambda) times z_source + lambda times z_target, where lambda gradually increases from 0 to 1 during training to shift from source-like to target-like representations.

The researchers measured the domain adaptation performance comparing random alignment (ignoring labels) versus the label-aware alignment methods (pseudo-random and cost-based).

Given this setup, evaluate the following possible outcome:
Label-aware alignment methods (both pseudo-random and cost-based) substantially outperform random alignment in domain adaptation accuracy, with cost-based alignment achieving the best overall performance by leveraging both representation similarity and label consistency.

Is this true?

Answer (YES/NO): NO